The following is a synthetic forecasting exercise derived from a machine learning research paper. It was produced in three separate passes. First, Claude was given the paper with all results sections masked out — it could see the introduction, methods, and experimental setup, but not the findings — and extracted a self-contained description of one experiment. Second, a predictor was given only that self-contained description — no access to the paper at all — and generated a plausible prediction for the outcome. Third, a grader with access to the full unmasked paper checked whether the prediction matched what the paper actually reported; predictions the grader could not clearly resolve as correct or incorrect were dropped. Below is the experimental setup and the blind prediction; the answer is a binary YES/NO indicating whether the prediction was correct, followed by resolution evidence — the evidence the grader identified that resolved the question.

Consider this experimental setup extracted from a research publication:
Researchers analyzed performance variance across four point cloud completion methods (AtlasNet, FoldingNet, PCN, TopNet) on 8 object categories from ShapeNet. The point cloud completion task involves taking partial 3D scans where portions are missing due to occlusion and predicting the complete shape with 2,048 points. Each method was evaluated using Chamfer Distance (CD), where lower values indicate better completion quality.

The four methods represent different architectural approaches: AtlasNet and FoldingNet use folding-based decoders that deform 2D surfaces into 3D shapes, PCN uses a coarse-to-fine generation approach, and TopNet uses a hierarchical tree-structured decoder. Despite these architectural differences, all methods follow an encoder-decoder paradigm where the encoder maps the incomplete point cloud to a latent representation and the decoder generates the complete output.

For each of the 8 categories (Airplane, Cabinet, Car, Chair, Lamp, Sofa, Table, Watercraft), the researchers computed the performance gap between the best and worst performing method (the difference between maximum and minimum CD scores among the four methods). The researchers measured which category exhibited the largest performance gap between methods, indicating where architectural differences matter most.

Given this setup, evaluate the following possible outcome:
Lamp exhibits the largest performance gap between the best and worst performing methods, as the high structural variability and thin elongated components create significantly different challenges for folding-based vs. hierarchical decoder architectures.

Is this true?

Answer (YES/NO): NO